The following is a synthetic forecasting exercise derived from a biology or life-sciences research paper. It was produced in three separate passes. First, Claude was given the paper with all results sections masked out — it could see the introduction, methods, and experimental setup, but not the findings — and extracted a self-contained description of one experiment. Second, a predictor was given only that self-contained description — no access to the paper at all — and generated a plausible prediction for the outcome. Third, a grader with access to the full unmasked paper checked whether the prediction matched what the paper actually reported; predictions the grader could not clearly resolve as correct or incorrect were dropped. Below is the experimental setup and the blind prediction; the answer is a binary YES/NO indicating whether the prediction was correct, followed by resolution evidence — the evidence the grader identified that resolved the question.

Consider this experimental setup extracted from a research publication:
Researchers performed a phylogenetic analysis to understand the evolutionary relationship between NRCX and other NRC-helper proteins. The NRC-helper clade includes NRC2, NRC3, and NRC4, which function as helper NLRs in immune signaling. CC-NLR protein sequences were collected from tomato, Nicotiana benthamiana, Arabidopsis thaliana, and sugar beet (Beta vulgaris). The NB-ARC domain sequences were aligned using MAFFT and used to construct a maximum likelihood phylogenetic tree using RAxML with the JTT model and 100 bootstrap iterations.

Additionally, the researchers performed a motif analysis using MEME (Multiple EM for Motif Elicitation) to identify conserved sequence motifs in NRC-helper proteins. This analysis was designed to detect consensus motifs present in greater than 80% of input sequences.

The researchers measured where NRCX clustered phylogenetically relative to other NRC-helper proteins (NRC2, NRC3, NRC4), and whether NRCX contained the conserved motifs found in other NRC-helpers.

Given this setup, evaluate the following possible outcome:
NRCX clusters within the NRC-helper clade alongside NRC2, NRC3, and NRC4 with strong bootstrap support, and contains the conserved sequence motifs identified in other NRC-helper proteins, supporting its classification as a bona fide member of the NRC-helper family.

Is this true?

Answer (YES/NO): NO